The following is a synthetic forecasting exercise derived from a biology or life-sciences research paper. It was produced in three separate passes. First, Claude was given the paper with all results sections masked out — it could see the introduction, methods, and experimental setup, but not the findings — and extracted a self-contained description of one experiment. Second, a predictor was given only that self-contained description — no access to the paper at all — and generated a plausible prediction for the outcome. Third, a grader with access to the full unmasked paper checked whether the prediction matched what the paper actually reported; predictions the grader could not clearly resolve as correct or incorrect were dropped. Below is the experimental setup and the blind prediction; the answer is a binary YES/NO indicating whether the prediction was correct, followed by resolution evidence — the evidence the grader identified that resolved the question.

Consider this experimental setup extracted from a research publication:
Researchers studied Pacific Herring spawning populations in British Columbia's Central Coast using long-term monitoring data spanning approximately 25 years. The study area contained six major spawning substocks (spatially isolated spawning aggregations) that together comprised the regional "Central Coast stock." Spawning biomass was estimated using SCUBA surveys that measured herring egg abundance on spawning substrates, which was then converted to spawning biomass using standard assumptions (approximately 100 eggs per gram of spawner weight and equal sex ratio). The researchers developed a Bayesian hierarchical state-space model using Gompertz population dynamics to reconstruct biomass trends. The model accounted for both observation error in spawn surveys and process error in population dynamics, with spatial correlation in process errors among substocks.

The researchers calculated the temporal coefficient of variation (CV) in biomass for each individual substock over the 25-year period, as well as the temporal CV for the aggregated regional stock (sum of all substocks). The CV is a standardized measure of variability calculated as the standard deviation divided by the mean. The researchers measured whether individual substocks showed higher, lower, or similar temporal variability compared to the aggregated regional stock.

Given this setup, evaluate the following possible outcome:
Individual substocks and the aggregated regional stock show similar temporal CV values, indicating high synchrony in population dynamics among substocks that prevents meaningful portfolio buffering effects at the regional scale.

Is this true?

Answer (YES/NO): NO